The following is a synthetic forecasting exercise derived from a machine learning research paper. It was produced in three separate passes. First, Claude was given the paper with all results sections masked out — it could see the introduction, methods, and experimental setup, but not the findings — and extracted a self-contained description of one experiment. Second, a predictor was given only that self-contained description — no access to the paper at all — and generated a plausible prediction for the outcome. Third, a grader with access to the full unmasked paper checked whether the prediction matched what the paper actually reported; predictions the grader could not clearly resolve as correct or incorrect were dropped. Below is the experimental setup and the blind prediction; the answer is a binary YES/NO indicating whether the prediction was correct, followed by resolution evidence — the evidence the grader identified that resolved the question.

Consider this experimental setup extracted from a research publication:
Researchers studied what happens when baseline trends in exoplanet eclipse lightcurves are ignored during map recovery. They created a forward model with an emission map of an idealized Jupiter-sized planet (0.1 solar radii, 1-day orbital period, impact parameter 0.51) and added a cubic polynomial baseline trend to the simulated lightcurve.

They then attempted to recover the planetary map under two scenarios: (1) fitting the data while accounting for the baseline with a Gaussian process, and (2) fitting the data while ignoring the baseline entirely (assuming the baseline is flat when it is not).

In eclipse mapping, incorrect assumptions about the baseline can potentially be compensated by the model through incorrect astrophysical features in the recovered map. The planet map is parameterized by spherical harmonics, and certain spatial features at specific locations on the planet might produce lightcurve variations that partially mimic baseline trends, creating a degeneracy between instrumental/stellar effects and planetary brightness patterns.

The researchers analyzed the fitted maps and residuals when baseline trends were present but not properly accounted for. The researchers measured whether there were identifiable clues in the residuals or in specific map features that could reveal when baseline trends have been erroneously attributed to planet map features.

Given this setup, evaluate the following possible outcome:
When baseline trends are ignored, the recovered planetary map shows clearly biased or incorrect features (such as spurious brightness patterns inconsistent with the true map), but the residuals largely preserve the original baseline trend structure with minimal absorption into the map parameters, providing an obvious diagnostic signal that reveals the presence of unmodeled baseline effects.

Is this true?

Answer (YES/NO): NO